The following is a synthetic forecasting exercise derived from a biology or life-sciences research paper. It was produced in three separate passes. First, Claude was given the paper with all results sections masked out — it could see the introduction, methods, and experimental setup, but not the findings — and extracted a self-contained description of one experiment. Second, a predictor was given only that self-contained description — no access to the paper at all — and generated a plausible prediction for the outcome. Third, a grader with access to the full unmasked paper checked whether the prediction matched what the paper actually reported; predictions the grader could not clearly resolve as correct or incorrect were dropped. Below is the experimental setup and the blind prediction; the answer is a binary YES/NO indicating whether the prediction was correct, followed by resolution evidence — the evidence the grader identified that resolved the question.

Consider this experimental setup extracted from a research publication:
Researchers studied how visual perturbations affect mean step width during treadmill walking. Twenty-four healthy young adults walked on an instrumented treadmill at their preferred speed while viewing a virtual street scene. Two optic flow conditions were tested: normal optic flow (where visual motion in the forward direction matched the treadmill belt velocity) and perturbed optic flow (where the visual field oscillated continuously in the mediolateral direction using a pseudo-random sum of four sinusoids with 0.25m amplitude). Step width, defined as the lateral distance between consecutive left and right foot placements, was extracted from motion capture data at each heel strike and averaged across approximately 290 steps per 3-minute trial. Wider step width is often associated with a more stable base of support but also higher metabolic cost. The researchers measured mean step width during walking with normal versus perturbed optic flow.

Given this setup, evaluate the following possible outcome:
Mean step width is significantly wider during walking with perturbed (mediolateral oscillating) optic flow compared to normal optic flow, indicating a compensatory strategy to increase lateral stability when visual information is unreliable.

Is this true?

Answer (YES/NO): YES